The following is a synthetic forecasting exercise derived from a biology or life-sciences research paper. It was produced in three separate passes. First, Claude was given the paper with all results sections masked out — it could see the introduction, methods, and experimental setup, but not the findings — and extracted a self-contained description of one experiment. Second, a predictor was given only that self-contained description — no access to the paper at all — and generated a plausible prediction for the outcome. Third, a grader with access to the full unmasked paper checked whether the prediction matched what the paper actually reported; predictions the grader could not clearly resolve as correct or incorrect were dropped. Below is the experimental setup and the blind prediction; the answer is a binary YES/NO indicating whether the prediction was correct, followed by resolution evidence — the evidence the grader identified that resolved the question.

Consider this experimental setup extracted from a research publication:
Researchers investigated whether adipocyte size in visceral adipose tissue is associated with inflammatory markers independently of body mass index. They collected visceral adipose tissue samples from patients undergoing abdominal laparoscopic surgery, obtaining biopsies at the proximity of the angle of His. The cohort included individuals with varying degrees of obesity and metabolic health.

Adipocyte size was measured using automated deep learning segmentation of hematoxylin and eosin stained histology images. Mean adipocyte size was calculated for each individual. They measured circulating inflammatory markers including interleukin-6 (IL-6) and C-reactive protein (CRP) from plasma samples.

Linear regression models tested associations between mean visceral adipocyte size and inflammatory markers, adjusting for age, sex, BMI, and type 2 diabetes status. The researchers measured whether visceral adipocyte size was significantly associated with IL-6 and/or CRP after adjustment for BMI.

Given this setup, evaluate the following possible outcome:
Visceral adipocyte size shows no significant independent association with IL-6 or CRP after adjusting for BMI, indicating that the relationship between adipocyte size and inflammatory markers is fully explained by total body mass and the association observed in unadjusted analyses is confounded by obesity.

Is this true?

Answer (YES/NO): NO